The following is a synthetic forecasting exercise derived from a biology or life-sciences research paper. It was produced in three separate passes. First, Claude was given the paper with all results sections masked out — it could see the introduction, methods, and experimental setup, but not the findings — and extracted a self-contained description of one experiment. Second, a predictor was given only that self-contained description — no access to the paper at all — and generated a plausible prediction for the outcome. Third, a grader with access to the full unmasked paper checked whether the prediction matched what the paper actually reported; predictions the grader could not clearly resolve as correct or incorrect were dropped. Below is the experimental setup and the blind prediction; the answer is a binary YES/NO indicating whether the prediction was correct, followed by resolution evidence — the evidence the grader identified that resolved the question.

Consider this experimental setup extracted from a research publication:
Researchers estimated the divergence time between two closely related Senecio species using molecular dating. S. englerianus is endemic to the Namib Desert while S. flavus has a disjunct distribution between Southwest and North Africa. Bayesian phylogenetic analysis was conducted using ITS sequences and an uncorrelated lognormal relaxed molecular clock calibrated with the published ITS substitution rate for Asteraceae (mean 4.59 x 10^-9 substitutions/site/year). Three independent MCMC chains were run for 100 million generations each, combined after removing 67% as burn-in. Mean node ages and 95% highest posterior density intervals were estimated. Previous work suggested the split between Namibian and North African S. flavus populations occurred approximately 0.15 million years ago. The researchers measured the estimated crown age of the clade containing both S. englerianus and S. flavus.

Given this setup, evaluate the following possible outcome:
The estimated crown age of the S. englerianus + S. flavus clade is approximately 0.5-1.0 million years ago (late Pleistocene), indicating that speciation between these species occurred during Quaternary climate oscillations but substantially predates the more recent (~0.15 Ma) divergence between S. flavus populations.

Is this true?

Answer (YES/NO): NO